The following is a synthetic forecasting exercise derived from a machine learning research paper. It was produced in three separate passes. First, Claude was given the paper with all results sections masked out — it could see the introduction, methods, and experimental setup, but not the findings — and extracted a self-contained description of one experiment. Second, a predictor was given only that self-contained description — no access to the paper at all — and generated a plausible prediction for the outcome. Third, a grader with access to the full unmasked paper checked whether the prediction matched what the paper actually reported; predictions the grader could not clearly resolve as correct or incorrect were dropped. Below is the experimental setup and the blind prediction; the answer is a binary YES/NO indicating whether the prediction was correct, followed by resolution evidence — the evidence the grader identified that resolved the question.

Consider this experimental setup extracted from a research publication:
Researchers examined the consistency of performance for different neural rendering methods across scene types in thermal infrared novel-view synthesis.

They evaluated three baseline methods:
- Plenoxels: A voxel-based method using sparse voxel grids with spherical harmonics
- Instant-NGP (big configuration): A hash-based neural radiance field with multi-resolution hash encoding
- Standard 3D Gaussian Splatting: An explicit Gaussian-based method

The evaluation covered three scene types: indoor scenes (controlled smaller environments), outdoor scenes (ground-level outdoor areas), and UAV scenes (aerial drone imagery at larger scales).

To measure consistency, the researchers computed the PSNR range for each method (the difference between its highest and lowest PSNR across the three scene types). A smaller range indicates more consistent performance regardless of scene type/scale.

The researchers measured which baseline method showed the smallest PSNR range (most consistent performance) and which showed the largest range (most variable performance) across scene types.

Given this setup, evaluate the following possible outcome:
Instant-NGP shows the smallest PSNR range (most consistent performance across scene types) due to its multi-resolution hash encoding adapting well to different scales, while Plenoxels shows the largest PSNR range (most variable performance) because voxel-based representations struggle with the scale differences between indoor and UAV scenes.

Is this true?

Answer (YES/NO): NO